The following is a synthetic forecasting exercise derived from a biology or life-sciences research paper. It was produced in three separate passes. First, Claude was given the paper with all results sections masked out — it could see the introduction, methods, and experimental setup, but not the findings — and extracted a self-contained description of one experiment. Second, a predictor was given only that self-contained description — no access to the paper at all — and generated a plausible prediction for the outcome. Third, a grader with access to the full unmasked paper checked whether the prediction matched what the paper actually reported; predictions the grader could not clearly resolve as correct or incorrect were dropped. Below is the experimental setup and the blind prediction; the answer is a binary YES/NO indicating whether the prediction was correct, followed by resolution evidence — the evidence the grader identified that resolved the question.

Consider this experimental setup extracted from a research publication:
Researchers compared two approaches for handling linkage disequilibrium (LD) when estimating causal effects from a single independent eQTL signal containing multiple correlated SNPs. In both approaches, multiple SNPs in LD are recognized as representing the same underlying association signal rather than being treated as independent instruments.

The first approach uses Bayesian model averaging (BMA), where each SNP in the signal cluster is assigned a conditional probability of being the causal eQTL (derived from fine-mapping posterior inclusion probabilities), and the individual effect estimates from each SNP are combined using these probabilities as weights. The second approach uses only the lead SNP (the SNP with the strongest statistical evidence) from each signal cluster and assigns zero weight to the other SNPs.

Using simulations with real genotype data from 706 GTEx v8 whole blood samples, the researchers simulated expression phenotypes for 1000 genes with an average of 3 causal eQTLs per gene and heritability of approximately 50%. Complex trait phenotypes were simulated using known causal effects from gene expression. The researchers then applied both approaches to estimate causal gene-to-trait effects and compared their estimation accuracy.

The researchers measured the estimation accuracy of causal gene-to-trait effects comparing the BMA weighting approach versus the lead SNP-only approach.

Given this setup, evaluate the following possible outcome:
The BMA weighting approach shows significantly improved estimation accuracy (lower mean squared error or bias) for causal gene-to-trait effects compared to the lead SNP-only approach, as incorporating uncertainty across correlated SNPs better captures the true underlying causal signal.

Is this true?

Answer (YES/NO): NO